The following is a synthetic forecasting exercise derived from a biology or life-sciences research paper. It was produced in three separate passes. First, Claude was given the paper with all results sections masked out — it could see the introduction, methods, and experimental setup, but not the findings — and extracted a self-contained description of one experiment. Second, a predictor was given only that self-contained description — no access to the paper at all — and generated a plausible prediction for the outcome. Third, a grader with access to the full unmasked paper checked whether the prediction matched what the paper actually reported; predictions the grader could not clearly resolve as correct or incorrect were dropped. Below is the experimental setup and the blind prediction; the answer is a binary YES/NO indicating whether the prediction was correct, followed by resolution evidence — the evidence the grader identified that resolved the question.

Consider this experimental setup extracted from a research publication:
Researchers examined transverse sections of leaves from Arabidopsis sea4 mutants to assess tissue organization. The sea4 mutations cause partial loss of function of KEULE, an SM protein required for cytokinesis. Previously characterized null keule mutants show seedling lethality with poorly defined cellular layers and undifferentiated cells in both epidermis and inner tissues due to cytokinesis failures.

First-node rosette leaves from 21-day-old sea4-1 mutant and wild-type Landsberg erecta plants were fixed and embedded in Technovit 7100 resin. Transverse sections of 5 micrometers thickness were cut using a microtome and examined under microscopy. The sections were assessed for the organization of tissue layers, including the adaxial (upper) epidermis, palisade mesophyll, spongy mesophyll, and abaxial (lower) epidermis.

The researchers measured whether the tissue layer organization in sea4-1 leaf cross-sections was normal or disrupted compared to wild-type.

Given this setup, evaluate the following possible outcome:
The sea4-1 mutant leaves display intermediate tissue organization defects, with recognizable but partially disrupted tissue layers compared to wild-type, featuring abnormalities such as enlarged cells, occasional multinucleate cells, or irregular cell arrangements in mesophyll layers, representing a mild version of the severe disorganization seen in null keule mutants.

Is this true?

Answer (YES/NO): YES